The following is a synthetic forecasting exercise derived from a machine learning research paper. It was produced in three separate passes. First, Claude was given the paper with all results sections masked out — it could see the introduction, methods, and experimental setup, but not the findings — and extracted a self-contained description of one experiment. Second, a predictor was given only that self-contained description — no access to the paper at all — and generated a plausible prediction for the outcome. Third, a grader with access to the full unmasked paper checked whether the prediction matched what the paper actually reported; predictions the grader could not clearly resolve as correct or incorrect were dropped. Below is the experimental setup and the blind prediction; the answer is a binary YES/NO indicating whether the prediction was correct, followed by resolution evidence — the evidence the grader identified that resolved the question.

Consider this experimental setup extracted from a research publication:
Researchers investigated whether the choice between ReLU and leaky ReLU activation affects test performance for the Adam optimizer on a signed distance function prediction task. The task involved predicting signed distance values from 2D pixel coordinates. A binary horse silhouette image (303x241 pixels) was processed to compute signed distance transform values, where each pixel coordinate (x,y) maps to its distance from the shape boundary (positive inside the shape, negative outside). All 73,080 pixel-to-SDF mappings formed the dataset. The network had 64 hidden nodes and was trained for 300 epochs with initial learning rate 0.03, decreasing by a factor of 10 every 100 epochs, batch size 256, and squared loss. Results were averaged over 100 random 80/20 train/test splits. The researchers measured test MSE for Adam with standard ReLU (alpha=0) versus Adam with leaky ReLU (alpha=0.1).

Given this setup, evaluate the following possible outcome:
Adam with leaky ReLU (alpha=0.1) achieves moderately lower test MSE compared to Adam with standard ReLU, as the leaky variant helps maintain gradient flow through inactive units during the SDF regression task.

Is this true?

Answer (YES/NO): YES